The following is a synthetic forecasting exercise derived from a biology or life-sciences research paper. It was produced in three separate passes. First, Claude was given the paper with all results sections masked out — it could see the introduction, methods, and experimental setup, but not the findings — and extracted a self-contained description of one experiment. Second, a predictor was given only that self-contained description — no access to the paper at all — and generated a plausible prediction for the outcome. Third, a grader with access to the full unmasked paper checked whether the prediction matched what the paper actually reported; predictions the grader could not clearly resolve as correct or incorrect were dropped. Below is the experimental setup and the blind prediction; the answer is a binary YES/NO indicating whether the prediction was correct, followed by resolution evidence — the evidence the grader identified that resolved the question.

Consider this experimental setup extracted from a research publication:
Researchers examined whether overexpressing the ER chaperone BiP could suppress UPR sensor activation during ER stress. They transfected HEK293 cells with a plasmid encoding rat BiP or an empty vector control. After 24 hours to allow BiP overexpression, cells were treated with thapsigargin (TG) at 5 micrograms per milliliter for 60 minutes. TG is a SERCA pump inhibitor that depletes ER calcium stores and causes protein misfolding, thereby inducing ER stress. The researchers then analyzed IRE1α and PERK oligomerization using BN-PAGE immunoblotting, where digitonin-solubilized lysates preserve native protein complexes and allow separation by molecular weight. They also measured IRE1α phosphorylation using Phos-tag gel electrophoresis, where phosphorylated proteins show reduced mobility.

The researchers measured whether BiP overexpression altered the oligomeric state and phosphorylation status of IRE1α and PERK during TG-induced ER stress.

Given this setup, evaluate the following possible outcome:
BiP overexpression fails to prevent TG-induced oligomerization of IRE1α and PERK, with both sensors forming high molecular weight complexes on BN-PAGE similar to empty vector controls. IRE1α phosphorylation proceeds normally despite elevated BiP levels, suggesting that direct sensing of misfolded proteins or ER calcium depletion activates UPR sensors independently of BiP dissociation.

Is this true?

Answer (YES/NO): NO